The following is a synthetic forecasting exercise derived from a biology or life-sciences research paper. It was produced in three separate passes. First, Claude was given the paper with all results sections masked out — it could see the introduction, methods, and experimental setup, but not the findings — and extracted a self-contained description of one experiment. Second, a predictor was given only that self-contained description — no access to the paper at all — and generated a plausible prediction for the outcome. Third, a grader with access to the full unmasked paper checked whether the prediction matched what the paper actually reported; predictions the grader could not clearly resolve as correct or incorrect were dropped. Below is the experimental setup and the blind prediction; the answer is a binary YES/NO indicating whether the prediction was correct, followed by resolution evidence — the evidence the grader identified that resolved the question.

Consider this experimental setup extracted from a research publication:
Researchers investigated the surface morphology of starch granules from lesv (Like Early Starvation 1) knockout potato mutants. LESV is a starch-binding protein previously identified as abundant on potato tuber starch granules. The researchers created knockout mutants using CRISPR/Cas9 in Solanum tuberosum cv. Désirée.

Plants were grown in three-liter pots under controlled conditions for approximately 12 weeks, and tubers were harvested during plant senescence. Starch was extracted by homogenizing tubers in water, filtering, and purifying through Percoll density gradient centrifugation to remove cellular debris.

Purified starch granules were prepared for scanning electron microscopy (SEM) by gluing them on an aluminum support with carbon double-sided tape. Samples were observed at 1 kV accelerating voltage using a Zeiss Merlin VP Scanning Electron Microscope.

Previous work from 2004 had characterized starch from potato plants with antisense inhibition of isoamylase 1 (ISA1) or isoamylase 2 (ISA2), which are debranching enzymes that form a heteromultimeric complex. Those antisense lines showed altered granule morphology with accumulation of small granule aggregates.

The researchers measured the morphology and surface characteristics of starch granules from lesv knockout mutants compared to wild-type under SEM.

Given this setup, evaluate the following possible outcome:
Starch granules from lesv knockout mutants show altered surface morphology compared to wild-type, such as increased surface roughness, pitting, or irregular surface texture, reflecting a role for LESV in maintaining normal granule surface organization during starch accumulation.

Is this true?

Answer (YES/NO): NO